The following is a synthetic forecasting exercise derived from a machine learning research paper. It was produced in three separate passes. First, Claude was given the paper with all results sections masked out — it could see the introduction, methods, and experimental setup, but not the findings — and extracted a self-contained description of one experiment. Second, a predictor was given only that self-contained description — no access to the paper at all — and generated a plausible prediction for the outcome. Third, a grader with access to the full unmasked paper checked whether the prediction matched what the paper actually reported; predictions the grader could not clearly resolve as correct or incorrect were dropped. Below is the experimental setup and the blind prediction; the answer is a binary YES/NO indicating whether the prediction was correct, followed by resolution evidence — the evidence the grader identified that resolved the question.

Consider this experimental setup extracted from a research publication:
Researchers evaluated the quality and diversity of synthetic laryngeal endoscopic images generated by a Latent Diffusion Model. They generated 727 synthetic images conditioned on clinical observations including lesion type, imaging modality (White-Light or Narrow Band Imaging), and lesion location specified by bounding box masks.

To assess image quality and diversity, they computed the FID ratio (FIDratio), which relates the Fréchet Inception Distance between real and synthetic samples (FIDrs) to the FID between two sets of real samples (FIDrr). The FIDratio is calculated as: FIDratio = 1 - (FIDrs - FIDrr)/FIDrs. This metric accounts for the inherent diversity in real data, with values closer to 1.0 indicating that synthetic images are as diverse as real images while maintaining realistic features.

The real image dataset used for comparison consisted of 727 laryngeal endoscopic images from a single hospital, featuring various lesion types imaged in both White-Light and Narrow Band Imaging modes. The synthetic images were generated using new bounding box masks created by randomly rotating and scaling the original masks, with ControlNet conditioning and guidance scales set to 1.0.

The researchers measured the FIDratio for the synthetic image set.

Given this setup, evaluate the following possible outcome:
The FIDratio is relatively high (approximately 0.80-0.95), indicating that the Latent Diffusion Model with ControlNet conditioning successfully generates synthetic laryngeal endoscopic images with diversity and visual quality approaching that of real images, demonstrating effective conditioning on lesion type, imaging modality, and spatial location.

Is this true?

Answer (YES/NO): YES